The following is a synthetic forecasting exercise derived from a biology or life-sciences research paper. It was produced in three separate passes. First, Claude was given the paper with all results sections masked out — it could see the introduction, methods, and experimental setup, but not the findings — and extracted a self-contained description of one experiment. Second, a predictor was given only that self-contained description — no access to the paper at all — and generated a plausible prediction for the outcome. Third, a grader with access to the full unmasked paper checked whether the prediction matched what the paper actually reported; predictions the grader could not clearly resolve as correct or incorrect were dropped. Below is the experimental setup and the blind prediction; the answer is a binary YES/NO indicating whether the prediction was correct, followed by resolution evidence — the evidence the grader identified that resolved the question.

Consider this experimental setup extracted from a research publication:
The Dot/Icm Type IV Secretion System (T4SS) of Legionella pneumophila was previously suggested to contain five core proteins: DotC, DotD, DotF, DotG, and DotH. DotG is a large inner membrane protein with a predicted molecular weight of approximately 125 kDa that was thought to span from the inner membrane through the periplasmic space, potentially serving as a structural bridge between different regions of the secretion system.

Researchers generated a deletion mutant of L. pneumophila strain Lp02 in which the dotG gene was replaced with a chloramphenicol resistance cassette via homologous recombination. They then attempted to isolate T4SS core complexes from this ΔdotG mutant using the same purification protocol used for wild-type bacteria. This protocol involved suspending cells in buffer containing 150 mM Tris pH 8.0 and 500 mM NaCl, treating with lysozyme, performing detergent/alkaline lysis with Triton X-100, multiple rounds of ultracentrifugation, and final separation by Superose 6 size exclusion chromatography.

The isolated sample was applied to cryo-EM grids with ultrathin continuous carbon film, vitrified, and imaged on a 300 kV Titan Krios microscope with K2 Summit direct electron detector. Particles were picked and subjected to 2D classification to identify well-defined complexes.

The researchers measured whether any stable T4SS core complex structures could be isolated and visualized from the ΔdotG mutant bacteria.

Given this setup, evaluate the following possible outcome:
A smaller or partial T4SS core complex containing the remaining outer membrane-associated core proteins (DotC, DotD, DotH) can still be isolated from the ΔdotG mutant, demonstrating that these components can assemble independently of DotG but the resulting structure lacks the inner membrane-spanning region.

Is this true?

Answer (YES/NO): NO